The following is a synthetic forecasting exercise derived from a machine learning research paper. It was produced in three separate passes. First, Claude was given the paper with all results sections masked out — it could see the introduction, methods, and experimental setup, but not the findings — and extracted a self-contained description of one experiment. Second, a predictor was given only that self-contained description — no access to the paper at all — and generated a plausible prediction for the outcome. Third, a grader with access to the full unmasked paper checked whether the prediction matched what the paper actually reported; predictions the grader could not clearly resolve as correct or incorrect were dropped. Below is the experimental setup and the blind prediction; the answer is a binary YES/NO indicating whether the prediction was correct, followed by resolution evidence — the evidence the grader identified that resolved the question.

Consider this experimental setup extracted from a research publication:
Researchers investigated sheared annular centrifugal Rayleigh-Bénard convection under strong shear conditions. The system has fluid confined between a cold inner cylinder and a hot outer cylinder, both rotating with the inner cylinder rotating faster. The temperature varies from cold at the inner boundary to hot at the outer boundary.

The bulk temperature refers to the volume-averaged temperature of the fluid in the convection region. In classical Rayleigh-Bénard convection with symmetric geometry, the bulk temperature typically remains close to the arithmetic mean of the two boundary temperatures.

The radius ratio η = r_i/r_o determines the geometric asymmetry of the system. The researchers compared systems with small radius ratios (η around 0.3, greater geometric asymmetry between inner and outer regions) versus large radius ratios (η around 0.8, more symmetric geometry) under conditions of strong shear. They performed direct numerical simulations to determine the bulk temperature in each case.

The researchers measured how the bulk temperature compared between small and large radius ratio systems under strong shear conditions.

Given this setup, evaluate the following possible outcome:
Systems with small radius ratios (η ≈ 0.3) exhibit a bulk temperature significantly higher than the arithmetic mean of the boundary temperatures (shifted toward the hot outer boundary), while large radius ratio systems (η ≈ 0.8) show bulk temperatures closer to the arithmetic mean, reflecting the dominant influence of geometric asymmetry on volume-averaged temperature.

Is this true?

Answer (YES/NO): YES